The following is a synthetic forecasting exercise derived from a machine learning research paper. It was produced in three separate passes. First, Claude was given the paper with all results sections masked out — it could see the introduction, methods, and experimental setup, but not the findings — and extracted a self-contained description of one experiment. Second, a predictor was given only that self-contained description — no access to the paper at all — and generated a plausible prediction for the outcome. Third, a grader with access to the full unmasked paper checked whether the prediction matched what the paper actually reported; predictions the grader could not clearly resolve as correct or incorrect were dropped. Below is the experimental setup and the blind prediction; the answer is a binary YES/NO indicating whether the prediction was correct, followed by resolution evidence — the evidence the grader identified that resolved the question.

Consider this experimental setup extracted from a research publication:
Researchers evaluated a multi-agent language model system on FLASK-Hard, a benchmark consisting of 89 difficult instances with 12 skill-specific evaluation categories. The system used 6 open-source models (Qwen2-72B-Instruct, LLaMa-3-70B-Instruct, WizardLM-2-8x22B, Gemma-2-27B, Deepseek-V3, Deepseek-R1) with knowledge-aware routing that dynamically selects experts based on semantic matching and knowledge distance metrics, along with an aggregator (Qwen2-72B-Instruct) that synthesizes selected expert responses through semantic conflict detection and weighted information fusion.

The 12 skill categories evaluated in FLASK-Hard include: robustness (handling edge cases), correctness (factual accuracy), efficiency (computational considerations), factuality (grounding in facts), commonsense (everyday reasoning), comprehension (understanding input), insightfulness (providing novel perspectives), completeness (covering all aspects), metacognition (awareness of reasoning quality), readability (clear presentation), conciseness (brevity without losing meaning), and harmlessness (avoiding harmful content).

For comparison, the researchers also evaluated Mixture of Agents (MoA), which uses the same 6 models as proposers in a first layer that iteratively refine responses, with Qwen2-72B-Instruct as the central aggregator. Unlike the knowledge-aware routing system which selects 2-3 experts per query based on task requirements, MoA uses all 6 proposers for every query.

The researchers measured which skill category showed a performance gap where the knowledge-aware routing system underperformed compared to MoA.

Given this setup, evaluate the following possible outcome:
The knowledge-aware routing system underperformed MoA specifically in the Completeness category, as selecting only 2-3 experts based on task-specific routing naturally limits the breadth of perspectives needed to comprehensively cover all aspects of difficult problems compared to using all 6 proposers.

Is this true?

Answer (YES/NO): NO